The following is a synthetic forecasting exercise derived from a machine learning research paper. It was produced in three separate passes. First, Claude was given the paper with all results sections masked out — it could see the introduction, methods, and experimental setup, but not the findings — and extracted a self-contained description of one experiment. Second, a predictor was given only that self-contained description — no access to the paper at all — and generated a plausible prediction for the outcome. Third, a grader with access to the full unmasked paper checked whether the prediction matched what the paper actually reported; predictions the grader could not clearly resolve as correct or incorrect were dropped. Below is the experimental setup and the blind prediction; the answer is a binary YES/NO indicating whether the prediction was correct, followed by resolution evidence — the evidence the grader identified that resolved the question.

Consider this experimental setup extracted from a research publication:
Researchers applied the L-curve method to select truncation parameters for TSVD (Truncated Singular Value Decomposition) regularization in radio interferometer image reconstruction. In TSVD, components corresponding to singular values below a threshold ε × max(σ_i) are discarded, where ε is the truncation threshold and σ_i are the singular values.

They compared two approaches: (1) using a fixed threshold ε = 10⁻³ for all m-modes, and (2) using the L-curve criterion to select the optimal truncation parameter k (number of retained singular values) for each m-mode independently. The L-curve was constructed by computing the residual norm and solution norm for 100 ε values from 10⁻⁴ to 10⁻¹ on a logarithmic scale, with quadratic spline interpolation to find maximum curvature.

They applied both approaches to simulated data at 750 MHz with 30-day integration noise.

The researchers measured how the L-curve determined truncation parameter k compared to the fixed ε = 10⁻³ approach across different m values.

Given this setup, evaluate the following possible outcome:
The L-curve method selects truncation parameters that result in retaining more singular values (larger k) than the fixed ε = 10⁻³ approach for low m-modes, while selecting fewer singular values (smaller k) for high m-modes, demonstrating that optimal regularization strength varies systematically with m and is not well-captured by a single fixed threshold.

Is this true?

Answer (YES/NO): NO